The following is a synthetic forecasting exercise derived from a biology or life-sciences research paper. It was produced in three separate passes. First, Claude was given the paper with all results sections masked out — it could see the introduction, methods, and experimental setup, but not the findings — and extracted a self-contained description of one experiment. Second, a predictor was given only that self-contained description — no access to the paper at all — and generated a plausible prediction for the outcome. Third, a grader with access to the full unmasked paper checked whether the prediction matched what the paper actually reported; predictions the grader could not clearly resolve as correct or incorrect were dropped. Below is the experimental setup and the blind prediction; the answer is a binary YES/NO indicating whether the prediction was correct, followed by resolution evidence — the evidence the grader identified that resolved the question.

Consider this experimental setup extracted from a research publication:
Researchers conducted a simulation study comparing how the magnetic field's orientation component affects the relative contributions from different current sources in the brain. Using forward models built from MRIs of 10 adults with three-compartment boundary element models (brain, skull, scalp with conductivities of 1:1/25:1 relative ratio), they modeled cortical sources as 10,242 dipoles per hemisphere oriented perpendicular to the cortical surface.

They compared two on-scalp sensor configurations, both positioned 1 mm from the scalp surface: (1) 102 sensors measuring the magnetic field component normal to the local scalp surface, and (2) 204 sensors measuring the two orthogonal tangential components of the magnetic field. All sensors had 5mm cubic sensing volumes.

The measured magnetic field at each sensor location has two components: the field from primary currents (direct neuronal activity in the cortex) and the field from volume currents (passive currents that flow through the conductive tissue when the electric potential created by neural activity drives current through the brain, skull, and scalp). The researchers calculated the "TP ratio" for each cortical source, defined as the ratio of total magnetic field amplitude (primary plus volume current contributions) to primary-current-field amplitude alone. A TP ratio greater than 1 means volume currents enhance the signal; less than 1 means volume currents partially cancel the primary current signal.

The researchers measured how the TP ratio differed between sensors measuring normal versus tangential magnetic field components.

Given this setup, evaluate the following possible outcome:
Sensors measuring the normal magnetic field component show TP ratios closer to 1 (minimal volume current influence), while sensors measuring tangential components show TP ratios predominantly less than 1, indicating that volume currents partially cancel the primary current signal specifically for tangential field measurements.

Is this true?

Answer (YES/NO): YES